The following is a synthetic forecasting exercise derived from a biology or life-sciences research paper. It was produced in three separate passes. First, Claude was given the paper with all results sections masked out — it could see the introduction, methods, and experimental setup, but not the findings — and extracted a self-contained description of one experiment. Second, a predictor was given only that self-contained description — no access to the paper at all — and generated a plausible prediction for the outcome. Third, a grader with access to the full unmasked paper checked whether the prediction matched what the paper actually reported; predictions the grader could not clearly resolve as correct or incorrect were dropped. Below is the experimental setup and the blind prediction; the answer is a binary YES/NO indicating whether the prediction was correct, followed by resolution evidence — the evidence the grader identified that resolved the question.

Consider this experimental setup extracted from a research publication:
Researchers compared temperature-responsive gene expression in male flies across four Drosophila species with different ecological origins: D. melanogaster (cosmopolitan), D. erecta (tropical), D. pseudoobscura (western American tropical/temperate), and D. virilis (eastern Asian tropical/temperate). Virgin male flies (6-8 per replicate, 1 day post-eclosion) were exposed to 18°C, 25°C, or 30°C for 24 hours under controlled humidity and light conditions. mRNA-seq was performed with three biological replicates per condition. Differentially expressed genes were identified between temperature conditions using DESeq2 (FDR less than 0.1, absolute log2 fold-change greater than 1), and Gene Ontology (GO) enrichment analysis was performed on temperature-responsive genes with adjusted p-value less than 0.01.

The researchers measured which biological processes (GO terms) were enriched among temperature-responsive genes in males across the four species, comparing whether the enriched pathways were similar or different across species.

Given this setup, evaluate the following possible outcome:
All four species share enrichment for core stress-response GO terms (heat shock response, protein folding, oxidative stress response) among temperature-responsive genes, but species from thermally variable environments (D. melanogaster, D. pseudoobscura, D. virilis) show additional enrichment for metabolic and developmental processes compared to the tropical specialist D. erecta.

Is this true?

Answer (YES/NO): NO